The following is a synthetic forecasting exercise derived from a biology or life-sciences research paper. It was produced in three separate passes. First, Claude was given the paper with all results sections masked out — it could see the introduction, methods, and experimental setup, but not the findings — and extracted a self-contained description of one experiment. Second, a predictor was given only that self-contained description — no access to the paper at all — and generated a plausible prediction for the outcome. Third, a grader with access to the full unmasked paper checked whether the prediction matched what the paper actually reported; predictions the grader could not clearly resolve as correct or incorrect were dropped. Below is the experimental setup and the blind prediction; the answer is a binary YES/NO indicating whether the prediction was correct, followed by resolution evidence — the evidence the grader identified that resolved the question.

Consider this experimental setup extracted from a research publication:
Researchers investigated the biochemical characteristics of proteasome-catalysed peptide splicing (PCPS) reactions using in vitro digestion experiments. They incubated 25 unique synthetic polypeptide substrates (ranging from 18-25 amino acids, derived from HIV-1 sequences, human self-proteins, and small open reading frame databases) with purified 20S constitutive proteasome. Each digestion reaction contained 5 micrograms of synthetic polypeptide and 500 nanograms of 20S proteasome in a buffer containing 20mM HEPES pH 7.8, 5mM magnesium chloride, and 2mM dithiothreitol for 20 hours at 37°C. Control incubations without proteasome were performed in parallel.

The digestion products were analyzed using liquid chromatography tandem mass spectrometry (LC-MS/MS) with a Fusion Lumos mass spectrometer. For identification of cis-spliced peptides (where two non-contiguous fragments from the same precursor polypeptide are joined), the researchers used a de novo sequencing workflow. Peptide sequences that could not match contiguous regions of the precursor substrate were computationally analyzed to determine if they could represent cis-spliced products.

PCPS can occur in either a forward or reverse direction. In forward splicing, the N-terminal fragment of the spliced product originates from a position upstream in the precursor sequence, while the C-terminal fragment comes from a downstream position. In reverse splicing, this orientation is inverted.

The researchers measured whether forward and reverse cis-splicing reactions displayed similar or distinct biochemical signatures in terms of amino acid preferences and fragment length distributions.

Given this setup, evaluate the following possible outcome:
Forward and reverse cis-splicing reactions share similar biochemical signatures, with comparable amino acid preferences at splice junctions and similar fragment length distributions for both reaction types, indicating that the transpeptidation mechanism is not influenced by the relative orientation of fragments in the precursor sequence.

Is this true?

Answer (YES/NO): NO